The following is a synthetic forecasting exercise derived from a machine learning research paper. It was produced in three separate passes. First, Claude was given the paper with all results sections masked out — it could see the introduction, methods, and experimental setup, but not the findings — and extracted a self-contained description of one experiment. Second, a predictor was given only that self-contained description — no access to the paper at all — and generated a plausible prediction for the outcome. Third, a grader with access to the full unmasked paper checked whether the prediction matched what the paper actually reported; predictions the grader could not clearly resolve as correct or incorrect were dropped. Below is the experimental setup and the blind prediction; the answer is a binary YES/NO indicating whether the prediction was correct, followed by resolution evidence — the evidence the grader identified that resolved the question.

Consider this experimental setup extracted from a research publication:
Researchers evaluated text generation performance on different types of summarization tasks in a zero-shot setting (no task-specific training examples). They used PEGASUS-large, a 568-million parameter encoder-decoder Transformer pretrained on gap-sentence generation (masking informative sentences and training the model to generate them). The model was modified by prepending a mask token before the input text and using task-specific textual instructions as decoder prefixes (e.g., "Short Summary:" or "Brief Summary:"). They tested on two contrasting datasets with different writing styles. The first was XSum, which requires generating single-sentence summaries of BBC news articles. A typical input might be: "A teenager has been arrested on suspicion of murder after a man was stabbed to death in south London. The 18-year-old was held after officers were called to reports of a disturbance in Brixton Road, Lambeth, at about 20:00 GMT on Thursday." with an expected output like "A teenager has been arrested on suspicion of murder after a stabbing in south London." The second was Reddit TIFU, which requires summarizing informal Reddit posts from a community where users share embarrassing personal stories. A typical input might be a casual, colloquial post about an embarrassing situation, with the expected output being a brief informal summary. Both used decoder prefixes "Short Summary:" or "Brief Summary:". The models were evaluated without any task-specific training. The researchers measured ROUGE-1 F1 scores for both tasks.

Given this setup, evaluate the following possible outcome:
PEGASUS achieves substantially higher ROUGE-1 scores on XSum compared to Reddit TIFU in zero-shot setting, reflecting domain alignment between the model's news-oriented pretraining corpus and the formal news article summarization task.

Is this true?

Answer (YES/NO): YES